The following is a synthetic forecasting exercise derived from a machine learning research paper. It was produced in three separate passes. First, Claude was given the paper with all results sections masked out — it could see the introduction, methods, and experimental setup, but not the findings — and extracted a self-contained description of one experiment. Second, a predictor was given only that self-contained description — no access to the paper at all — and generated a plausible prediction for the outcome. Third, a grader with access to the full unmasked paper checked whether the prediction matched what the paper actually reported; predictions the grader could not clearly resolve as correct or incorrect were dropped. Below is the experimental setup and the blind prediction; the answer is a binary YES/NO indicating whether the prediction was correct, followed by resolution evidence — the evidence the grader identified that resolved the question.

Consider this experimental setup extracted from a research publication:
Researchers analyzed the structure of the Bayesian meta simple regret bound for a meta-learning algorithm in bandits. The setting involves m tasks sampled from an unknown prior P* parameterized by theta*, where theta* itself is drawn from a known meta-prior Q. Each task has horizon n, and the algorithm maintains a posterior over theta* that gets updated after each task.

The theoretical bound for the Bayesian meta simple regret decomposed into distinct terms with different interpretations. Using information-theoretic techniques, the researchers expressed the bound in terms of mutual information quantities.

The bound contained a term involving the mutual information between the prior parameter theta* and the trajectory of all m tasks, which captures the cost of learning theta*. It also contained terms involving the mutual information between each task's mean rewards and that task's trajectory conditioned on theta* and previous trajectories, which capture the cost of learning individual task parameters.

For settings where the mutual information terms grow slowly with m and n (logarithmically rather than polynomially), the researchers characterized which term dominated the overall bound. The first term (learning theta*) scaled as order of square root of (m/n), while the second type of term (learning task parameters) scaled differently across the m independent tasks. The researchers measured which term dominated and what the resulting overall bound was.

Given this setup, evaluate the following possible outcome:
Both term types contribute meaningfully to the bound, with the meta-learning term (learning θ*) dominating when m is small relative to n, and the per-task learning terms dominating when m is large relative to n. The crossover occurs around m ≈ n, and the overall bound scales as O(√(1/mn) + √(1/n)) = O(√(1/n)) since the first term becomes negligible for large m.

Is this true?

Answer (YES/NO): NO